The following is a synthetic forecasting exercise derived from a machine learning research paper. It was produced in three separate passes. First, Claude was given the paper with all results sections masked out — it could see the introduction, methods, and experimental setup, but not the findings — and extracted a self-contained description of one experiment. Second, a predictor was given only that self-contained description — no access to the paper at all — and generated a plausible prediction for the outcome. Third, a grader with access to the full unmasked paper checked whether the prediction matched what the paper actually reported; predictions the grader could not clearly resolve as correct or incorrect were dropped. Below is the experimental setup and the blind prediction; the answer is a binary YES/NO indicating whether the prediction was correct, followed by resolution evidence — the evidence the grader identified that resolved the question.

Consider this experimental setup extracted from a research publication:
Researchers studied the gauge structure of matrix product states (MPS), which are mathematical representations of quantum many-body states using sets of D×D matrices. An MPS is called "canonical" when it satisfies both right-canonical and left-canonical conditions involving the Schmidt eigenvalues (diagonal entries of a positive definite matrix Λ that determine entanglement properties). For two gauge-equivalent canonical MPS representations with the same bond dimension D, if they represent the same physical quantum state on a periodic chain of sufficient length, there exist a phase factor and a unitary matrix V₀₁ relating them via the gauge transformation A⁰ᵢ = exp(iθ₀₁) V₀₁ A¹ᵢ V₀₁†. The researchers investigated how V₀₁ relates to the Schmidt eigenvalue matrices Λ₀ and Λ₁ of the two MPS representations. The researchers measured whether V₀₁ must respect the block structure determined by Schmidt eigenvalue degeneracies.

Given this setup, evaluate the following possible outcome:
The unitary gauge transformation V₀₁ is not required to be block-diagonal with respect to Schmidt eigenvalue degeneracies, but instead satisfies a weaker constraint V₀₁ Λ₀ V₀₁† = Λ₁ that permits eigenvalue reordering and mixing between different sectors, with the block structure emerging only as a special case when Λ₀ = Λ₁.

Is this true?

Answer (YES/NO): NO